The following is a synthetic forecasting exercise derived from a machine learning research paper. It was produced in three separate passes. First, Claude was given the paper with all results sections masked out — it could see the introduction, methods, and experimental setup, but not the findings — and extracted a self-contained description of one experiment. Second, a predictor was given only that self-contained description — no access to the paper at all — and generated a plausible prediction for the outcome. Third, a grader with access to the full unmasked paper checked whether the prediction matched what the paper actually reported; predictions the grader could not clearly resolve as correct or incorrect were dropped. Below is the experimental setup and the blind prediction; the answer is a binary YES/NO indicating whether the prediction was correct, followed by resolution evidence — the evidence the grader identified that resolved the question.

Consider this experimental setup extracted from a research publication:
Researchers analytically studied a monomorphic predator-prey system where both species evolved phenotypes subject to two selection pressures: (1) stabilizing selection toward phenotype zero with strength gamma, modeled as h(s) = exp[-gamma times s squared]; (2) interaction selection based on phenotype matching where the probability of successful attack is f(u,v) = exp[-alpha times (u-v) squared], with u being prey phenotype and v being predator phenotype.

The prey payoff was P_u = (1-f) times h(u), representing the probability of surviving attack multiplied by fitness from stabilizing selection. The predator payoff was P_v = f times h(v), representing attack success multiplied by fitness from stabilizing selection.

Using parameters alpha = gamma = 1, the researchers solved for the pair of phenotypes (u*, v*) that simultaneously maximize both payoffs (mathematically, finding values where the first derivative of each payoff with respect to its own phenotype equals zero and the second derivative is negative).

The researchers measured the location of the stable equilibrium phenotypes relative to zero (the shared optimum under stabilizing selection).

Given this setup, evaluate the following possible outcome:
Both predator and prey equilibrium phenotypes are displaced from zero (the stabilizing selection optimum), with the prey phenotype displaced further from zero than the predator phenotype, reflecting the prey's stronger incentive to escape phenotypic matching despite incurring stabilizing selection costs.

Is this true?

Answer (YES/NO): YES